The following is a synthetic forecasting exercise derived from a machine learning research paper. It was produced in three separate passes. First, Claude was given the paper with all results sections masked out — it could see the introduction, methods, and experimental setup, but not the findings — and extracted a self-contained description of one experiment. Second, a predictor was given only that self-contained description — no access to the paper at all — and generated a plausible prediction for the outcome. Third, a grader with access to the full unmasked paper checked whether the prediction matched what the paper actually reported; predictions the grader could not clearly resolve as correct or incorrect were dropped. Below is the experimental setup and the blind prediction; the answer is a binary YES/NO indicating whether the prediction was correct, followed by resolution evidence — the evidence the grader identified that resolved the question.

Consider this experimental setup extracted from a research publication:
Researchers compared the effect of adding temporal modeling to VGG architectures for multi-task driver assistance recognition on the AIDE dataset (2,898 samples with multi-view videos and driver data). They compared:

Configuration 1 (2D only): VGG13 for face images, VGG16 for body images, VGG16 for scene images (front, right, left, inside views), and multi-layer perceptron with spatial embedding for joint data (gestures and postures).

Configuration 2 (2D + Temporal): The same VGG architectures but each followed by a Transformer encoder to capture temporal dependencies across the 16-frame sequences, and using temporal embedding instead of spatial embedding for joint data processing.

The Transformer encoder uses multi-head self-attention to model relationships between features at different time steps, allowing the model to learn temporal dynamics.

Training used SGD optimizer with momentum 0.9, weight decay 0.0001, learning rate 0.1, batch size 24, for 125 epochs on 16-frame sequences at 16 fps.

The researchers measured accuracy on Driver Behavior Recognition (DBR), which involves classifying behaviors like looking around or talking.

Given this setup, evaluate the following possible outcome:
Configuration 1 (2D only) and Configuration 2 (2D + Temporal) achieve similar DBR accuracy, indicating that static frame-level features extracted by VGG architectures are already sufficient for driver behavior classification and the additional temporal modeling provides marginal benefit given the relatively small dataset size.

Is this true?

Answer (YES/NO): NO